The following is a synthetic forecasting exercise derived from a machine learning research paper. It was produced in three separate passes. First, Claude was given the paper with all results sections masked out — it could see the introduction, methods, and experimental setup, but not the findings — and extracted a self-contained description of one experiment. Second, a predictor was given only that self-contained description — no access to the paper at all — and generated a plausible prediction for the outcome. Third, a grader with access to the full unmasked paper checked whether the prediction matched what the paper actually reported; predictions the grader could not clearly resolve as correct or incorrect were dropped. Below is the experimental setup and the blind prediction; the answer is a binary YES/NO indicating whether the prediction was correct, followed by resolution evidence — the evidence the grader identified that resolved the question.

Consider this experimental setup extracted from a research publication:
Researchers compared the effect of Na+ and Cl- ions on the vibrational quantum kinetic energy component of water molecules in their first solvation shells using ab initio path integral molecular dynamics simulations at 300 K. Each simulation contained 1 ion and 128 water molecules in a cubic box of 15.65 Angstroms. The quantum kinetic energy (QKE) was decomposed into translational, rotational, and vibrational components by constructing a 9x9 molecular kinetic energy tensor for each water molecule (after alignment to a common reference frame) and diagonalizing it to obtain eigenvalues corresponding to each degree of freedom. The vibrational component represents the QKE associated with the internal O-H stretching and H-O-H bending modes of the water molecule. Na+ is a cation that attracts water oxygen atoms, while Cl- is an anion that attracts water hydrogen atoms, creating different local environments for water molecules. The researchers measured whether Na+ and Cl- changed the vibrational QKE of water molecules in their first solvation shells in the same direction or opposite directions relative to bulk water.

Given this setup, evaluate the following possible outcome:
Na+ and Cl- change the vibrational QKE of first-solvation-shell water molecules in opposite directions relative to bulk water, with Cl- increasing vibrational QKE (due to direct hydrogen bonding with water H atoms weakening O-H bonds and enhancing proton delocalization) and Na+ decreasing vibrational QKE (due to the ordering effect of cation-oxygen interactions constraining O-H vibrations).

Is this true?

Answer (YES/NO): NO